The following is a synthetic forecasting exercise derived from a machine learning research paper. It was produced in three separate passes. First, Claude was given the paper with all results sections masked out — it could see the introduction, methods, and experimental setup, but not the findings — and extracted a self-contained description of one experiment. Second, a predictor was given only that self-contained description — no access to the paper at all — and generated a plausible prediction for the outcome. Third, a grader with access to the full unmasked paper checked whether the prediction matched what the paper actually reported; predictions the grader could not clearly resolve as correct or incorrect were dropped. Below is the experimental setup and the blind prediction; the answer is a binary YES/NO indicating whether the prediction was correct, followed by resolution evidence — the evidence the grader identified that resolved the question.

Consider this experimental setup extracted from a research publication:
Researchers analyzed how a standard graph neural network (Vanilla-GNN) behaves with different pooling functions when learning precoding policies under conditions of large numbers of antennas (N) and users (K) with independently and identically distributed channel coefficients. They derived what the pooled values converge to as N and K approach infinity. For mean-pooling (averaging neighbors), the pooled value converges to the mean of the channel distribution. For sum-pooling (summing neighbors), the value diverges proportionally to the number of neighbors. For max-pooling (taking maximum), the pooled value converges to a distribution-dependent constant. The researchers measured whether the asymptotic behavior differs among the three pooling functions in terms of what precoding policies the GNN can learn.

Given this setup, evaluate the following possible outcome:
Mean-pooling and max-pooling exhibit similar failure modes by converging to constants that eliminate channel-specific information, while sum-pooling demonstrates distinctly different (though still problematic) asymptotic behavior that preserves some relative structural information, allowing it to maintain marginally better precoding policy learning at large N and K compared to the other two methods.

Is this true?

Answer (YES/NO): NO